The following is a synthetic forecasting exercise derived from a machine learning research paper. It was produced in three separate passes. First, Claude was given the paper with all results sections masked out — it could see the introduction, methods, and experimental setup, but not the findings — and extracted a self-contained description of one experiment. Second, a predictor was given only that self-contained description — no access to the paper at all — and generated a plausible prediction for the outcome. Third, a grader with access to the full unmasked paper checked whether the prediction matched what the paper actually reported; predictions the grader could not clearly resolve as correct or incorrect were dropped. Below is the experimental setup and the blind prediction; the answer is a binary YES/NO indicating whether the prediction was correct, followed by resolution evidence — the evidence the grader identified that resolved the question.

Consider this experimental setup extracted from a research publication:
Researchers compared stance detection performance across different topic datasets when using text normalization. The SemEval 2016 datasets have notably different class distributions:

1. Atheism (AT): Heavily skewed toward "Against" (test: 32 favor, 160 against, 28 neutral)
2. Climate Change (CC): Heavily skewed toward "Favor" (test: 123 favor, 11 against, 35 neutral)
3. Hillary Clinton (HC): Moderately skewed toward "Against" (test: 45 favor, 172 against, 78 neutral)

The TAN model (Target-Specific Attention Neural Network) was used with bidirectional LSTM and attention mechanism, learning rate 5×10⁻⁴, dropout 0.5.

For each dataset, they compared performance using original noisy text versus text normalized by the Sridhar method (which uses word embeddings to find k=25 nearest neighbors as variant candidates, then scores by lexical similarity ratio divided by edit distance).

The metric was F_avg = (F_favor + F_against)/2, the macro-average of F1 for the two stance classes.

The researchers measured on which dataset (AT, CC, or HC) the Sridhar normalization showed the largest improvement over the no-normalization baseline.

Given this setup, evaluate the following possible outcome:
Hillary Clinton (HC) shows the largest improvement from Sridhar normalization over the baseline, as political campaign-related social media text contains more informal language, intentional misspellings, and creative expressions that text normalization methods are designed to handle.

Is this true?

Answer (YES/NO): YES